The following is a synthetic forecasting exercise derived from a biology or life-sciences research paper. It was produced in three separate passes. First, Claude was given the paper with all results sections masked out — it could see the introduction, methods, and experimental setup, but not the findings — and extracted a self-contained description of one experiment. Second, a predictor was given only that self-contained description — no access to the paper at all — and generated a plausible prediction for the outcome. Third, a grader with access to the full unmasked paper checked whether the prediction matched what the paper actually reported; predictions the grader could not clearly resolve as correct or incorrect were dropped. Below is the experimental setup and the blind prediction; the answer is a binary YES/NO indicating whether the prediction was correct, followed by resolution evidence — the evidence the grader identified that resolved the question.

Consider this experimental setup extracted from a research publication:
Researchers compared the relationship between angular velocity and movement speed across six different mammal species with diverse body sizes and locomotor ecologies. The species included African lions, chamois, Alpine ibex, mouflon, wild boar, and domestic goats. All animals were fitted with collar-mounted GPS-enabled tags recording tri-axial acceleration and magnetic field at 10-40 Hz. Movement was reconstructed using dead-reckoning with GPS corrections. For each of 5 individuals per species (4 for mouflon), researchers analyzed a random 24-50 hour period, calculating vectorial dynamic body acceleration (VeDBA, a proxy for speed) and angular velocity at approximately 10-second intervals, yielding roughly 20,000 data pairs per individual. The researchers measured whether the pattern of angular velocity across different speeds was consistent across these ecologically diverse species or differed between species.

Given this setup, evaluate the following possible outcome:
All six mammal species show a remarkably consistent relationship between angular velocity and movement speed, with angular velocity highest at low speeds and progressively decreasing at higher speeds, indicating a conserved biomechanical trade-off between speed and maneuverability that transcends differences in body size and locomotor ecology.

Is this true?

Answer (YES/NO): YES